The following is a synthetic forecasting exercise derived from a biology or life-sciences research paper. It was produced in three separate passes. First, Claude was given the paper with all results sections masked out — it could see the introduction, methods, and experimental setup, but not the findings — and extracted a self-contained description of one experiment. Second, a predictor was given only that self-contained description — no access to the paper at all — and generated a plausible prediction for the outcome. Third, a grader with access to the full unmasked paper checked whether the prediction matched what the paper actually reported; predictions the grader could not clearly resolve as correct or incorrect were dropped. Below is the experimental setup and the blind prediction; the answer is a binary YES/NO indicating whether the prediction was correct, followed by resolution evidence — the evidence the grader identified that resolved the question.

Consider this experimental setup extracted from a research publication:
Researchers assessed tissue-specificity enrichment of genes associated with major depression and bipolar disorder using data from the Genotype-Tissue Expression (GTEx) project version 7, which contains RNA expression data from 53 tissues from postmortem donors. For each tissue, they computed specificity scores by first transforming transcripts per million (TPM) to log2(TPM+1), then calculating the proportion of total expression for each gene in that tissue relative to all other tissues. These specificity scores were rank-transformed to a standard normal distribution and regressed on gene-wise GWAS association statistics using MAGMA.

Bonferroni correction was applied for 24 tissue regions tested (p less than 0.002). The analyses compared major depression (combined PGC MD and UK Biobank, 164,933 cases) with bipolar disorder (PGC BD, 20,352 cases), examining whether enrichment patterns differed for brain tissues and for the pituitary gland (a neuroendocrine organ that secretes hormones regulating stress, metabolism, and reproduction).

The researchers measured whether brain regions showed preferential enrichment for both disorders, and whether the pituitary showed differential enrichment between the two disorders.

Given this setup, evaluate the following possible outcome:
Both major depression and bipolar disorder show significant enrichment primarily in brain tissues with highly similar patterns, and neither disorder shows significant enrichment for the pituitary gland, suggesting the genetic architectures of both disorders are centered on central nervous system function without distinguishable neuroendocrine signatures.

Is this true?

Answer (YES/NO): NO